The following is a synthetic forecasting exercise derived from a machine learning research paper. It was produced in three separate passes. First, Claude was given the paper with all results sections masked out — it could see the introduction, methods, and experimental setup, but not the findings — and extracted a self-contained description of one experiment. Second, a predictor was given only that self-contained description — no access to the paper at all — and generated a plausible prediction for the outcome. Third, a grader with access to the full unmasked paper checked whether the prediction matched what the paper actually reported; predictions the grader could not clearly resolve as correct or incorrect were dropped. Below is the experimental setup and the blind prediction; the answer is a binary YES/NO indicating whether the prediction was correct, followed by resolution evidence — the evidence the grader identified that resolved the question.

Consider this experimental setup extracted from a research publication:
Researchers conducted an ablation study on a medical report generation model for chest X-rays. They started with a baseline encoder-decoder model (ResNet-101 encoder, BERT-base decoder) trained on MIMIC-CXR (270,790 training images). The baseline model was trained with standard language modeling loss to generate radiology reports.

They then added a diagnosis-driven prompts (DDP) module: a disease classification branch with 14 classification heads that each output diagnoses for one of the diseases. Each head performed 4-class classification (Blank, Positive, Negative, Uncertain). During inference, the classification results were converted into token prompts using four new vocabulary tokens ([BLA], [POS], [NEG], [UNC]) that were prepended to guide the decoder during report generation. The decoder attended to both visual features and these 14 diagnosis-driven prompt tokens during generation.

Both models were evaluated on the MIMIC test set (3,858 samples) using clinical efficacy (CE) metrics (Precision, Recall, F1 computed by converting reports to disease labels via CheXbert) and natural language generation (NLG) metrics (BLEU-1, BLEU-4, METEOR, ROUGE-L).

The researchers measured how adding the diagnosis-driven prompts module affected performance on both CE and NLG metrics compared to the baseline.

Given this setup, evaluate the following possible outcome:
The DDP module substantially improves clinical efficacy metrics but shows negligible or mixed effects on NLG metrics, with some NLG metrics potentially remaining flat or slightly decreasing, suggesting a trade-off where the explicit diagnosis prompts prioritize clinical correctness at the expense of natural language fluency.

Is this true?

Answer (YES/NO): NO